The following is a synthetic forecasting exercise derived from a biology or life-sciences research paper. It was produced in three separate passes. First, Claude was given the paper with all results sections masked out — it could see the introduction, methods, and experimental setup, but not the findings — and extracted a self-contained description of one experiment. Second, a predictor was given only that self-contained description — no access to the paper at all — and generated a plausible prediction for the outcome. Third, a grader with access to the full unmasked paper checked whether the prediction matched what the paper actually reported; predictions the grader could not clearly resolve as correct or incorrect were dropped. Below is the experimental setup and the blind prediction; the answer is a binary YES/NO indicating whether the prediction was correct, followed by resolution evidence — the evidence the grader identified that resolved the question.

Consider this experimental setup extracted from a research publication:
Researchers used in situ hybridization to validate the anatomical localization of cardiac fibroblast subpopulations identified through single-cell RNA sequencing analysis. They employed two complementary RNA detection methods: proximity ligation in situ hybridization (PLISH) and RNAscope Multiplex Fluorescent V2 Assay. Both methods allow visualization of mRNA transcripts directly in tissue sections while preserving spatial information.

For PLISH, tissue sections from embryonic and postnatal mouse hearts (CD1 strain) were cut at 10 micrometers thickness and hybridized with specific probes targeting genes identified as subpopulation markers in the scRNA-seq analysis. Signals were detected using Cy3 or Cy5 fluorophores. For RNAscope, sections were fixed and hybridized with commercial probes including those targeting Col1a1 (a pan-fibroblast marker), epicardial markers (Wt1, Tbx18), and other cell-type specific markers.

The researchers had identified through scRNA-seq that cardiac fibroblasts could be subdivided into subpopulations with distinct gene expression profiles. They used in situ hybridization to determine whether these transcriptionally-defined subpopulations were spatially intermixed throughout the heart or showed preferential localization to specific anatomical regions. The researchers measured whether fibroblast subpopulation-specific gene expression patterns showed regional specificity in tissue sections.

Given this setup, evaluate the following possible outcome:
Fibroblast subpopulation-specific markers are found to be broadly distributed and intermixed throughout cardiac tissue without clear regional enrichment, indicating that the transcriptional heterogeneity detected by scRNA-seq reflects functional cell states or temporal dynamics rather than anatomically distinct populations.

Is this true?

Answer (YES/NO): NO